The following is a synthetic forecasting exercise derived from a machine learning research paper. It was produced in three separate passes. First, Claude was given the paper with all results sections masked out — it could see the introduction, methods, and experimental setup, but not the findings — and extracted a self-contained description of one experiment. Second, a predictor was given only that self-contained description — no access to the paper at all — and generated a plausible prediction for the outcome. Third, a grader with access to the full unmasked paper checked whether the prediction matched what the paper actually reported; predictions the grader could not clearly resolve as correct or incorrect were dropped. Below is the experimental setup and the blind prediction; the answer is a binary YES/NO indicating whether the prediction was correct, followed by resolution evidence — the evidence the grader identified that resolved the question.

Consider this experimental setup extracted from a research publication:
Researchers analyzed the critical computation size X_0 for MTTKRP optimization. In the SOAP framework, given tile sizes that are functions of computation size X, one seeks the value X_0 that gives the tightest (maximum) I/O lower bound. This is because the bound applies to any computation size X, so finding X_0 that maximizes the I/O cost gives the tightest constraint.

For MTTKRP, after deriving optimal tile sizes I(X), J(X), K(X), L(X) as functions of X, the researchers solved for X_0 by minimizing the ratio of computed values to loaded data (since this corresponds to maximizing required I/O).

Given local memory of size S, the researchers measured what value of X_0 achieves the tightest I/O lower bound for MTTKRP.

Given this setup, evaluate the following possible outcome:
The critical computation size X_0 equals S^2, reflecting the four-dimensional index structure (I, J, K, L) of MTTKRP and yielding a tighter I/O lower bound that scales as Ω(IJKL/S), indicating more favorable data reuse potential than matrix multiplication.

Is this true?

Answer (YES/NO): NO